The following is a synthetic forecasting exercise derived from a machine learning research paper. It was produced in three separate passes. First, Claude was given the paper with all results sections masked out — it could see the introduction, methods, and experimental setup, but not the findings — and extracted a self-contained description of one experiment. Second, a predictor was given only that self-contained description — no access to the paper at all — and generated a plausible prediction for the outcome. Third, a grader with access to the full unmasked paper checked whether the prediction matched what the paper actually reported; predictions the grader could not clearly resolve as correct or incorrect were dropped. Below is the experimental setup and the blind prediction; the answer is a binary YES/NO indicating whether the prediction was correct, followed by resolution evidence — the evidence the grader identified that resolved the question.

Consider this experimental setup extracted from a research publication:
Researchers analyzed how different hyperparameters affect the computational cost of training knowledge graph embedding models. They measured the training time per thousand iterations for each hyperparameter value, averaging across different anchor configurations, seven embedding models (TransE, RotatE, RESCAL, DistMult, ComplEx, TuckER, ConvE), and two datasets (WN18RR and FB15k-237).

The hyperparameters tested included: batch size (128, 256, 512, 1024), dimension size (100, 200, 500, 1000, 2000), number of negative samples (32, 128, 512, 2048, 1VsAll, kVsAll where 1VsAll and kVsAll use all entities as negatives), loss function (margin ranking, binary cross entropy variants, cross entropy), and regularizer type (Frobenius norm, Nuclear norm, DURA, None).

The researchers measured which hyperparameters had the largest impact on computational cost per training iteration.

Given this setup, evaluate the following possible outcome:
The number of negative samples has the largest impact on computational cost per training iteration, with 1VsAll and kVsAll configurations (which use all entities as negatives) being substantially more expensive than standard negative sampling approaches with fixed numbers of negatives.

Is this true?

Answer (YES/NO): NO